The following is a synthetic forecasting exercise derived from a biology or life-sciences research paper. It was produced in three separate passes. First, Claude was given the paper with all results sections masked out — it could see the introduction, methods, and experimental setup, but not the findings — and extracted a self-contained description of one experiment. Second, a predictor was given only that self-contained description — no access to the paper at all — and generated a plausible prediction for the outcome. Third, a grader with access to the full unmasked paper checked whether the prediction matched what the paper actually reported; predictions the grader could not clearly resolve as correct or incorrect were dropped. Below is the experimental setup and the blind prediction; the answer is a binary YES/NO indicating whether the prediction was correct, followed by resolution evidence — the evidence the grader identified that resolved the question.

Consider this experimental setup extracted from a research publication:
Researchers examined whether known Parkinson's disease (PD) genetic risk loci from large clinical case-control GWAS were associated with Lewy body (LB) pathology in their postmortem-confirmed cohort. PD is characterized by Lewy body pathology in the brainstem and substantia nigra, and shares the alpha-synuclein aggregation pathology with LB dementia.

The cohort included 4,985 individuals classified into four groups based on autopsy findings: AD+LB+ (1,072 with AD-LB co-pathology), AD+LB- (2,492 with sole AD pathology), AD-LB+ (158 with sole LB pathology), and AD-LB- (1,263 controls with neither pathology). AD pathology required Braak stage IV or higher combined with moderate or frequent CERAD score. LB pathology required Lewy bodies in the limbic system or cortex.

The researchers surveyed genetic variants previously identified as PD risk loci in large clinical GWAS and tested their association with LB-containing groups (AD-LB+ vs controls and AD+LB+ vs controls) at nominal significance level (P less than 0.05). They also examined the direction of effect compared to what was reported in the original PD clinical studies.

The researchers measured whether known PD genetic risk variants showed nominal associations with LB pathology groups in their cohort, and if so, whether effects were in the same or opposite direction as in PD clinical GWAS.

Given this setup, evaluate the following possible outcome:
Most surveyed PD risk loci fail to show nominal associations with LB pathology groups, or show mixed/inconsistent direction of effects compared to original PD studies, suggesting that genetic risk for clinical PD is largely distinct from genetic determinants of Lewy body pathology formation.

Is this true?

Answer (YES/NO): YES